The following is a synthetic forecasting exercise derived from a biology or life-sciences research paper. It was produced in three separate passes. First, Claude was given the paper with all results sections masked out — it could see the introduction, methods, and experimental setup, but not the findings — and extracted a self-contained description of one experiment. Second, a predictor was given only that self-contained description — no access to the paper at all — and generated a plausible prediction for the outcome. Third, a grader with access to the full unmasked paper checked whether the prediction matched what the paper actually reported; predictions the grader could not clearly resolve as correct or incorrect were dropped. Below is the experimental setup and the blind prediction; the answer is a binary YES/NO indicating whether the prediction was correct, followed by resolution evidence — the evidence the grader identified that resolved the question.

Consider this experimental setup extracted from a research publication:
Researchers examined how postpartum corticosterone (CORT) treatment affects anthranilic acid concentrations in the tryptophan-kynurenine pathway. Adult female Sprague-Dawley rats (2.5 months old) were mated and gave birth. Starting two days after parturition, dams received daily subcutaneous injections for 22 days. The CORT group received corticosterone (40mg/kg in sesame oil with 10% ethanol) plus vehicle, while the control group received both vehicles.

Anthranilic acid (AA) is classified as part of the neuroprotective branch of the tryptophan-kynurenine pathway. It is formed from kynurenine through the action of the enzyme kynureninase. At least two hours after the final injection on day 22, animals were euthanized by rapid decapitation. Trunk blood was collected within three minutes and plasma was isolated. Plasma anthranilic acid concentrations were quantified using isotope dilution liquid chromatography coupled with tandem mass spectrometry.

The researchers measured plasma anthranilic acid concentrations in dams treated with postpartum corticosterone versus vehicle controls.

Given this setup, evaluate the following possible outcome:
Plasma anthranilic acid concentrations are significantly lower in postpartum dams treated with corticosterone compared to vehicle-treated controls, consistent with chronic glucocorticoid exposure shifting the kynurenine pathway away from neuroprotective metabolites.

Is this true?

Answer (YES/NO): NO